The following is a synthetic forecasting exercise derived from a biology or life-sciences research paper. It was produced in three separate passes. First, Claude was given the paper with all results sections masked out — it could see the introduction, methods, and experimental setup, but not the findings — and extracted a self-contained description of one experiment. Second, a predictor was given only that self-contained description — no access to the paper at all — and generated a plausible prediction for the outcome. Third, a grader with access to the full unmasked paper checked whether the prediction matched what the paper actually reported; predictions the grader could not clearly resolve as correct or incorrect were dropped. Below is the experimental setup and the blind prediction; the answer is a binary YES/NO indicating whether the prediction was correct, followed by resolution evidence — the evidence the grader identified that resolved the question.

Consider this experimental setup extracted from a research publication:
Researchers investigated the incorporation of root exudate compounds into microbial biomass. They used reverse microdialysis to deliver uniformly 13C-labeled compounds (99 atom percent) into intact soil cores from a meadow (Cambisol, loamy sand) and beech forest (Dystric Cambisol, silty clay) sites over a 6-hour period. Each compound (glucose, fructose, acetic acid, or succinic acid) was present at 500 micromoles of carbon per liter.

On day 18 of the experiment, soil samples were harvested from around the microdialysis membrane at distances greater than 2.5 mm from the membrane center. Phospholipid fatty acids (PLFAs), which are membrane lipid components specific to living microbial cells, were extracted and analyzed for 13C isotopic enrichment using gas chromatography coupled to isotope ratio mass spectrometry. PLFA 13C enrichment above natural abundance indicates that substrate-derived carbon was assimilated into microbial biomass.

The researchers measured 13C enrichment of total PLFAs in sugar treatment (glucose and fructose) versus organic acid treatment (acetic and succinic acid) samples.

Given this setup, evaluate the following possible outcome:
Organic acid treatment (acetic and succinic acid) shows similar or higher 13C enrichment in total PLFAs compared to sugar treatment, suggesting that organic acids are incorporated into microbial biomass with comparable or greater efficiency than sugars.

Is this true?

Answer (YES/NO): YES